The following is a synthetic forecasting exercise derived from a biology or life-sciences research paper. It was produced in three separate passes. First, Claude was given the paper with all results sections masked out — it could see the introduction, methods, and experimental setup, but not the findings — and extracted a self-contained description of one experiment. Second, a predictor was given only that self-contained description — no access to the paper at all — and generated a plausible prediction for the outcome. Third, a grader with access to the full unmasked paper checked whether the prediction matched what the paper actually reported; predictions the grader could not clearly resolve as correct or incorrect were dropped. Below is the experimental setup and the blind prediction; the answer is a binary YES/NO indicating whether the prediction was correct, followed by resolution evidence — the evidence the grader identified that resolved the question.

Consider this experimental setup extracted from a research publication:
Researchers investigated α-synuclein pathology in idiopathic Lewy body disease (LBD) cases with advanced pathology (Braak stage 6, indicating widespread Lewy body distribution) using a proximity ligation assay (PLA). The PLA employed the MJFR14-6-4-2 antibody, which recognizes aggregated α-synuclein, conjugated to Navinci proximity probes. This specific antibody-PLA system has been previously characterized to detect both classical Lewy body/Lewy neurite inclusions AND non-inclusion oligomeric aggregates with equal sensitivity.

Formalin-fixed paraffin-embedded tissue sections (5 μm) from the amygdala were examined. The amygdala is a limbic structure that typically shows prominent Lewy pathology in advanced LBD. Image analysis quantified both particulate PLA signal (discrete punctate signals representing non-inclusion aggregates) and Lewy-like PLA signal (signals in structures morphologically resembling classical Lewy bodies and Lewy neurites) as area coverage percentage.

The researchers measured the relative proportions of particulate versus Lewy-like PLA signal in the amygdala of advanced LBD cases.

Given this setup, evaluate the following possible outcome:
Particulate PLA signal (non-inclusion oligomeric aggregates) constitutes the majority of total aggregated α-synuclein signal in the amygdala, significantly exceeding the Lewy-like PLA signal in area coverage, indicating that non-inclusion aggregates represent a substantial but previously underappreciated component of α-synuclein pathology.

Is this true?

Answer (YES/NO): YES